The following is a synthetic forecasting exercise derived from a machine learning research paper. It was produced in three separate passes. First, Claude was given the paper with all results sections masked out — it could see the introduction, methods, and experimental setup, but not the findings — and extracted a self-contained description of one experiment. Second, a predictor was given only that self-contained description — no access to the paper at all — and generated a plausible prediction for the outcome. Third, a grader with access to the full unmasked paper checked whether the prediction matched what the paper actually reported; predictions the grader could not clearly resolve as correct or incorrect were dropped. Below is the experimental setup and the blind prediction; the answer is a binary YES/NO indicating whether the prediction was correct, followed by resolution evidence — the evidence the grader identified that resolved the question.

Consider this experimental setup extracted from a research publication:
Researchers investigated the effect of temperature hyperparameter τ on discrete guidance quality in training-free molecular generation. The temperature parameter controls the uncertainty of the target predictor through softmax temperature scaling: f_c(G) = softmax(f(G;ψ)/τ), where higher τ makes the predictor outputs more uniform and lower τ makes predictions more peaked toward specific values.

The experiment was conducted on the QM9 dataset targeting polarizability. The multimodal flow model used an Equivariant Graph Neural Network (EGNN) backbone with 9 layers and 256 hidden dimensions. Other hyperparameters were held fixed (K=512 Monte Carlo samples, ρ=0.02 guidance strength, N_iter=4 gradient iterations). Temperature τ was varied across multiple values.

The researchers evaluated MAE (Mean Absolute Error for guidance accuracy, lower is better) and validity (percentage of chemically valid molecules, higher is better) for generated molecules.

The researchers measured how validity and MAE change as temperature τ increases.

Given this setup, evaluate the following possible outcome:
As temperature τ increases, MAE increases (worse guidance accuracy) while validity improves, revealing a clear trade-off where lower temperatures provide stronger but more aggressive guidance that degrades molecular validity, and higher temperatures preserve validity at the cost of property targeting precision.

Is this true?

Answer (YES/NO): YES